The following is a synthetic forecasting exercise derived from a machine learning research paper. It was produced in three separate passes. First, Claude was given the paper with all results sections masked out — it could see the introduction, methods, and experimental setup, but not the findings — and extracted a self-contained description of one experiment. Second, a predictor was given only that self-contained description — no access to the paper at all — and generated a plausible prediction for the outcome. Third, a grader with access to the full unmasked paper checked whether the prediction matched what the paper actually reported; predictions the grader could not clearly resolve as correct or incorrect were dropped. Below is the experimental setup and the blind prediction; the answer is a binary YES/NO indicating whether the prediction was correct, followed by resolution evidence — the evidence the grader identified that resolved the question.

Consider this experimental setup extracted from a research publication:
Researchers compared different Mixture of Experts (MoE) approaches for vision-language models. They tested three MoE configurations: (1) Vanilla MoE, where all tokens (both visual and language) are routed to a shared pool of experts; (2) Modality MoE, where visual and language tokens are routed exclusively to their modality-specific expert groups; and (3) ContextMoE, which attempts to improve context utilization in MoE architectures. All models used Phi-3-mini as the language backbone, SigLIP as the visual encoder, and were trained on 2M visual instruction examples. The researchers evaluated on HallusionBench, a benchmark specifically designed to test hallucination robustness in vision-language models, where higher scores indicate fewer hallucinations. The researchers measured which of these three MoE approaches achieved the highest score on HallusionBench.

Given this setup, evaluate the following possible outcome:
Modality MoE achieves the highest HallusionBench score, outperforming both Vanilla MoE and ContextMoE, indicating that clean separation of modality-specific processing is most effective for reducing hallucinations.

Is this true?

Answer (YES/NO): NO